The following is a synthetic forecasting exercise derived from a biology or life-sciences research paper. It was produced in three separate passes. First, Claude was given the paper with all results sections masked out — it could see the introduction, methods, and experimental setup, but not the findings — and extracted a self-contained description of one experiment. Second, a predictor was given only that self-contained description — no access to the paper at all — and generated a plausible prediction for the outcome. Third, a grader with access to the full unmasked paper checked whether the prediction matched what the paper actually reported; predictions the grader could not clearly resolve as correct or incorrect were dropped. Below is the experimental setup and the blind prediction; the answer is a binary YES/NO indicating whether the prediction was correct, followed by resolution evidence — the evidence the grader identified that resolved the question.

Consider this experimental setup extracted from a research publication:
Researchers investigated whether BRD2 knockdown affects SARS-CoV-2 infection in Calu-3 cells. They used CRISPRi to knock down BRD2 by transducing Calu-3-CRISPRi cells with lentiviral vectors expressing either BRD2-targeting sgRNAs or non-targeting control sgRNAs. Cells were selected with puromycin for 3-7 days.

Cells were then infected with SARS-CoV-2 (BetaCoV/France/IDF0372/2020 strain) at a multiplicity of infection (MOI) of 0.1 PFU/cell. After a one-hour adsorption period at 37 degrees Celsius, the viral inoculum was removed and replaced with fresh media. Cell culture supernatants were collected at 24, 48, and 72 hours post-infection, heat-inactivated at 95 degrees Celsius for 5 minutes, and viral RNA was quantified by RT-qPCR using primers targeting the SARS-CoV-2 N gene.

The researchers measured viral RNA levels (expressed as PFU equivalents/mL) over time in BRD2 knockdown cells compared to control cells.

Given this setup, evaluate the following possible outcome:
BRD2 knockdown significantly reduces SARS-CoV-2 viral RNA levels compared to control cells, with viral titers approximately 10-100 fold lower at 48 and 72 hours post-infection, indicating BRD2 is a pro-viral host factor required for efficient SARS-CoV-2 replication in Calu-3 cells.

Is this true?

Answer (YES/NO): YES